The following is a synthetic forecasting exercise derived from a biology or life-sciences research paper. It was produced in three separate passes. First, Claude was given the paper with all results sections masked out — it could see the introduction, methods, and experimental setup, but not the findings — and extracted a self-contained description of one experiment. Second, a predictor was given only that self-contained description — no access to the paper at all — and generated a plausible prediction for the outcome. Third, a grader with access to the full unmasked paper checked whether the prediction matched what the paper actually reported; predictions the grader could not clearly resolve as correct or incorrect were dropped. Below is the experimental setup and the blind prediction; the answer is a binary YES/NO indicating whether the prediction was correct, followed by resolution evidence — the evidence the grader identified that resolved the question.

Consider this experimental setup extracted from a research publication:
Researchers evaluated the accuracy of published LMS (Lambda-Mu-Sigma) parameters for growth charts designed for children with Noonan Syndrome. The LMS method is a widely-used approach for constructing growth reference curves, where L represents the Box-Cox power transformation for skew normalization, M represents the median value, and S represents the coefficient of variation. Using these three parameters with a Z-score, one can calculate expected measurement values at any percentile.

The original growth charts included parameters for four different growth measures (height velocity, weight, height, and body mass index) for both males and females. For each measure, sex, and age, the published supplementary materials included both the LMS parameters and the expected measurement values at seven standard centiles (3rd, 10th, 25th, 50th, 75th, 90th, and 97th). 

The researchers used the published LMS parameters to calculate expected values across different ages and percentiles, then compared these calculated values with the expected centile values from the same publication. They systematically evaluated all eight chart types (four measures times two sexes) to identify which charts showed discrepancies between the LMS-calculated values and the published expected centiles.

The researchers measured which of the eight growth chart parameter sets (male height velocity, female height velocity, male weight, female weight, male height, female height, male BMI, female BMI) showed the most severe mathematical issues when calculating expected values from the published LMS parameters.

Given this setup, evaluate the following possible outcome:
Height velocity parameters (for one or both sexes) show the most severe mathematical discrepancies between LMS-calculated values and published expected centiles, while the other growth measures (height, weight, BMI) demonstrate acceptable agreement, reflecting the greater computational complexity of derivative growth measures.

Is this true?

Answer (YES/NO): NO